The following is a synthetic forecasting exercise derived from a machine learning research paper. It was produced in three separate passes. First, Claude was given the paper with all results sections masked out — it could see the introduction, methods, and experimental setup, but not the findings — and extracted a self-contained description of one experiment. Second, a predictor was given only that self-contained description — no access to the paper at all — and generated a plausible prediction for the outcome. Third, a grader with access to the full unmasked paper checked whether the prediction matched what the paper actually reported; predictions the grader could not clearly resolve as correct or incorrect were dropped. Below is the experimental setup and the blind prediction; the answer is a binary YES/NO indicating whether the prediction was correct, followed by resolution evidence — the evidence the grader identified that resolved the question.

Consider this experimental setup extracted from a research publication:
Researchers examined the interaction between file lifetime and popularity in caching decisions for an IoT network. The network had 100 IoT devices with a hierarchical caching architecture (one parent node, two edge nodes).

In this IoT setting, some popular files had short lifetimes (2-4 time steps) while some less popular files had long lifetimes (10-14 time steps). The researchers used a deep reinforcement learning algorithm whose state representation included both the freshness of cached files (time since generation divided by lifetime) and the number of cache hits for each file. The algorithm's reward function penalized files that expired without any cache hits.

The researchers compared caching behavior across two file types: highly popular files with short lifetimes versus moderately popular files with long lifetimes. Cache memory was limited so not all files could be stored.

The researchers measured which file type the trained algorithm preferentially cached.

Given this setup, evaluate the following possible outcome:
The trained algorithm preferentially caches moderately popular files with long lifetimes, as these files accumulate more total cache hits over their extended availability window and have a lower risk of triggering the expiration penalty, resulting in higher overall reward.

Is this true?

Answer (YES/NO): NO